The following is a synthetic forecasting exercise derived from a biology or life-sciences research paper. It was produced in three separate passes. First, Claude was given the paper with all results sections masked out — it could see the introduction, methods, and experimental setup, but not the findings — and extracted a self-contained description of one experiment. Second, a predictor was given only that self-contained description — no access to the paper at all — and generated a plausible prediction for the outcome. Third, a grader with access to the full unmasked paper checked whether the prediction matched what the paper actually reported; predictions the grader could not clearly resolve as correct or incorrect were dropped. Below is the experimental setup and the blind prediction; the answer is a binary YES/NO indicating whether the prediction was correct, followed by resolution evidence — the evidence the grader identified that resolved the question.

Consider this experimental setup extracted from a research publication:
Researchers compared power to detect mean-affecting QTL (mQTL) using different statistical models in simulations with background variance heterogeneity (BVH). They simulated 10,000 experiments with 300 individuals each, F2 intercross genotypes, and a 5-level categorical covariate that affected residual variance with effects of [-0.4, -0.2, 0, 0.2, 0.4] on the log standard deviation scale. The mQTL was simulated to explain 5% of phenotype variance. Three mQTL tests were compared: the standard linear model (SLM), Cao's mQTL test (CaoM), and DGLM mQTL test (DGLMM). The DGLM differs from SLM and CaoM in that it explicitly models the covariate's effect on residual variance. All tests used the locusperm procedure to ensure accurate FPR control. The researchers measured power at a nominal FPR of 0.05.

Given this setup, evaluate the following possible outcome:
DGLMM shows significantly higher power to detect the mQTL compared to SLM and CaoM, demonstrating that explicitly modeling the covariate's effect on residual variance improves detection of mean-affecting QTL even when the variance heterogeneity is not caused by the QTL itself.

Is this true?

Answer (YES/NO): YES